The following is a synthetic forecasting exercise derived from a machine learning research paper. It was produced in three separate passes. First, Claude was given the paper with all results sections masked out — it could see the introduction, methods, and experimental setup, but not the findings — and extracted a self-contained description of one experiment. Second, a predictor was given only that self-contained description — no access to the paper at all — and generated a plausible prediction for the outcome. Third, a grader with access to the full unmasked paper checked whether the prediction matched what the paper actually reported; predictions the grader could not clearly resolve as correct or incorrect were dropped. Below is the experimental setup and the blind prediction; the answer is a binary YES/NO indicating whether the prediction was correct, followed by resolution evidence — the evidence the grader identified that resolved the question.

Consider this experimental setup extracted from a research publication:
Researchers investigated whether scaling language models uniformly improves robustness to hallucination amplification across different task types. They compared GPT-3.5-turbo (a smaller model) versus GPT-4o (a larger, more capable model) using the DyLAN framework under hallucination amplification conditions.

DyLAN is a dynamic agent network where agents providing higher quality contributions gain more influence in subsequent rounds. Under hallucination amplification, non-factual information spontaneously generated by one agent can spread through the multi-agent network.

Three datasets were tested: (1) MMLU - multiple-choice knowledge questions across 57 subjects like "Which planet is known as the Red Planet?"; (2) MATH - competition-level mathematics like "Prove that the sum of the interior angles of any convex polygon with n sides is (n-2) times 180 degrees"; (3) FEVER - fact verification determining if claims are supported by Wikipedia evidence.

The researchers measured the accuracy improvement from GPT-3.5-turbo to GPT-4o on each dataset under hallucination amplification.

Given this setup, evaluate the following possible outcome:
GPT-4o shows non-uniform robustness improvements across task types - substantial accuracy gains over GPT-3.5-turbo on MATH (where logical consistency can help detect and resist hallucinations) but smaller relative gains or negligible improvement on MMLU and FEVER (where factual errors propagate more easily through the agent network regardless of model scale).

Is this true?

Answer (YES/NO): NO